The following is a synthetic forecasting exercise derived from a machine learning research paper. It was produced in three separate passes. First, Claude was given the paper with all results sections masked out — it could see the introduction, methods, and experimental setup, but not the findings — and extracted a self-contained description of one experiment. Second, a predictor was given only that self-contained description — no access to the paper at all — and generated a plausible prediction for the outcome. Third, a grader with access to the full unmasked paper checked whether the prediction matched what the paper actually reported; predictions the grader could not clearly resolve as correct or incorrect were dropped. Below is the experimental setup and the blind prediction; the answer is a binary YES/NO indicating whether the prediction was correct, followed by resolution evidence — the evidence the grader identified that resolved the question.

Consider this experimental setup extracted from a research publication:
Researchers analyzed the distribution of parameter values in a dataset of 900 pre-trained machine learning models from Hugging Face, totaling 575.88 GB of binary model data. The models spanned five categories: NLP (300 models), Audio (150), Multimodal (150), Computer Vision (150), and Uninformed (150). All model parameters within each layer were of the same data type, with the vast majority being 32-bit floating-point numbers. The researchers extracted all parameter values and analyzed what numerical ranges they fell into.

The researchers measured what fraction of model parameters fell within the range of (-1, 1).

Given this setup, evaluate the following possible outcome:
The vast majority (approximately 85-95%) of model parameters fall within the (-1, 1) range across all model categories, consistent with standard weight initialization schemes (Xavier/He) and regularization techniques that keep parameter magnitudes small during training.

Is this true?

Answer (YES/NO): NO